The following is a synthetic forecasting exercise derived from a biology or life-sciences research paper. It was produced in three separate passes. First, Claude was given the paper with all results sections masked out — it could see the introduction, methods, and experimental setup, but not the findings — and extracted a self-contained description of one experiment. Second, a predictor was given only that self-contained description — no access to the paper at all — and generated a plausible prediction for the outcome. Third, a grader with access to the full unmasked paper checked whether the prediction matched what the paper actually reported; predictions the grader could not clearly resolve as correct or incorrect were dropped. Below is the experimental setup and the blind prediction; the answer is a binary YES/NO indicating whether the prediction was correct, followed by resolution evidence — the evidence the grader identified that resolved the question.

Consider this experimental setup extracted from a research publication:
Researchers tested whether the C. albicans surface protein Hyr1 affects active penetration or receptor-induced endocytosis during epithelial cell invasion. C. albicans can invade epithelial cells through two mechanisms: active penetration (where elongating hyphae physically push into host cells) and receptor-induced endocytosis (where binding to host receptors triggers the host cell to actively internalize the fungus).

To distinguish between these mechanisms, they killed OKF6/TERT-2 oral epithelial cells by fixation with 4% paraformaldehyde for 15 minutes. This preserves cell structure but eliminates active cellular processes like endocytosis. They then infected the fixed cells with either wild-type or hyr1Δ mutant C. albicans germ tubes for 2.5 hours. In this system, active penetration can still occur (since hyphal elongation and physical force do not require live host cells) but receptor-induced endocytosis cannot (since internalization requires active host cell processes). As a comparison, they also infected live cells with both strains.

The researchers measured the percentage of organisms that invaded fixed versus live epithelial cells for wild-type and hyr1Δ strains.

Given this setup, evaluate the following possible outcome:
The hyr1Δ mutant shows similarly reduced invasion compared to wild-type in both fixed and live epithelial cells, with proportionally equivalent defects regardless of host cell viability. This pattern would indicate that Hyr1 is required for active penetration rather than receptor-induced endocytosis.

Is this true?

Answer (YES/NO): NO